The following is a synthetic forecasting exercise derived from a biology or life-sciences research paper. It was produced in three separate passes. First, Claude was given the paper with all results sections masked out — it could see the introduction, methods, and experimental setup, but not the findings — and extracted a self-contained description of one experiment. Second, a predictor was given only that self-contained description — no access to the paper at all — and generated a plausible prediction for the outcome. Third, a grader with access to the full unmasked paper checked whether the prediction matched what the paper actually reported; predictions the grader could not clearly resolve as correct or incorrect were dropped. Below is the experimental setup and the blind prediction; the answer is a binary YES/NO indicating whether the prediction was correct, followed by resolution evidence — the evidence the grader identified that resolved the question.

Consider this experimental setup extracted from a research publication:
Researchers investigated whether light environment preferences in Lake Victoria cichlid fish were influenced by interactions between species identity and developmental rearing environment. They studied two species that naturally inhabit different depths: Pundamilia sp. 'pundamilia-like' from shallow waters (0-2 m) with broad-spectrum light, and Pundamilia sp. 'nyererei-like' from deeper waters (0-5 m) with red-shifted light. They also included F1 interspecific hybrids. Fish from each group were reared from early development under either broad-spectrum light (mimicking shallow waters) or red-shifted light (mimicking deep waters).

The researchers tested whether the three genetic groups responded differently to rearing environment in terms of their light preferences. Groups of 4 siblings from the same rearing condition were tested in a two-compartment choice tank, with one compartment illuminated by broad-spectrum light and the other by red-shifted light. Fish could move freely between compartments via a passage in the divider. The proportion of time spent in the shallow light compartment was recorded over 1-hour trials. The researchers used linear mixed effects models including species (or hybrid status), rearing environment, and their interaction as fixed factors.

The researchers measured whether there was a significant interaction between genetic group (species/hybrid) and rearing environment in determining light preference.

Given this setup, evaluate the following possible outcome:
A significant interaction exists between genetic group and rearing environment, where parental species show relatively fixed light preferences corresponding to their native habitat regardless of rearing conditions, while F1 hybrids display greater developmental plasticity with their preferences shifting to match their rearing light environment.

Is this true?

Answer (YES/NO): NO